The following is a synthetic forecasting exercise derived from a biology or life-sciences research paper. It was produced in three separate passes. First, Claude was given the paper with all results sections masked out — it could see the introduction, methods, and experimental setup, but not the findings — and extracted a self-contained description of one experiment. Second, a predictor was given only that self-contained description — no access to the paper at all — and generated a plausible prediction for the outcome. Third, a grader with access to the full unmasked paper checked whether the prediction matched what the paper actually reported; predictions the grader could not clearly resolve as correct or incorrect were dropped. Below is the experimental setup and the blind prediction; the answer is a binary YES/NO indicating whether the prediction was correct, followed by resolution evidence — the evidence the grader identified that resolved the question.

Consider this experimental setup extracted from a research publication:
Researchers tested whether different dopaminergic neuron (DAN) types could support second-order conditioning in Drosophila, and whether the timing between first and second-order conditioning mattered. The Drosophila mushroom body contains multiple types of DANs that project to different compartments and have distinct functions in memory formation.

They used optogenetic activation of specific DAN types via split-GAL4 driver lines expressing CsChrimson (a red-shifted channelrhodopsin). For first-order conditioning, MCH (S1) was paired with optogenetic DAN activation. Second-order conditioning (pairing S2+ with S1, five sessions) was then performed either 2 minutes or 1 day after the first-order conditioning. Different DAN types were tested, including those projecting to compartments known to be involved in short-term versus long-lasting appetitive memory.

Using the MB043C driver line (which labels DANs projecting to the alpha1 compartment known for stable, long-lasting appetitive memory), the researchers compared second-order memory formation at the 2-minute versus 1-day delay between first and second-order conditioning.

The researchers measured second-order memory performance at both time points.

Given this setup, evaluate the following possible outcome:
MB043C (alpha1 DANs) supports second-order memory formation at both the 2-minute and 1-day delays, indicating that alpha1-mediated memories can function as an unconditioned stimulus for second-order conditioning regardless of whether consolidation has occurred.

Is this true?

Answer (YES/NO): YES